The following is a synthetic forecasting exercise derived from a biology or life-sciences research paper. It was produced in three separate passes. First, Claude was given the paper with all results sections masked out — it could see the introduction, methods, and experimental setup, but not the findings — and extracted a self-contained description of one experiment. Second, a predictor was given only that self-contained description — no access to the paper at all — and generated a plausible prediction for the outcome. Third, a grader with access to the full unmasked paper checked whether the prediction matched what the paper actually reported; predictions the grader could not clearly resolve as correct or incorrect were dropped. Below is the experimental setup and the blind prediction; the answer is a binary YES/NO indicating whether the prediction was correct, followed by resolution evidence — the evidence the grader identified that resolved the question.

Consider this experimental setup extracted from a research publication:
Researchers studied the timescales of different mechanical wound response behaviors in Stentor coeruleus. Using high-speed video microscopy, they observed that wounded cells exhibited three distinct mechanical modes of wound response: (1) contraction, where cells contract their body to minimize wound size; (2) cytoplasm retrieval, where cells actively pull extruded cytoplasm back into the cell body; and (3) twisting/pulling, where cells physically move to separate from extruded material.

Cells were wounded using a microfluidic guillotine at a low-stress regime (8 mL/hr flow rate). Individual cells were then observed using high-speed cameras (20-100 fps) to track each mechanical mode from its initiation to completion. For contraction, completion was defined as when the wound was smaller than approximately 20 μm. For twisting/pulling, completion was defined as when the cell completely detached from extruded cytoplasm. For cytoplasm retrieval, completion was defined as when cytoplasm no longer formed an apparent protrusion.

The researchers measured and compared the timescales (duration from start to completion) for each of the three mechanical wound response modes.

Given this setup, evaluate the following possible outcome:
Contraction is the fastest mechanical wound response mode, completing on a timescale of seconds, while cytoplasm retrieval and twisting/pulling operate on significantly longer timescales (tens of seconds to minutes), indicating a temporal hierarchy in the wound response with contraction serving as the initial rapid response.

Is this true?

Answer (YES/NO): NO